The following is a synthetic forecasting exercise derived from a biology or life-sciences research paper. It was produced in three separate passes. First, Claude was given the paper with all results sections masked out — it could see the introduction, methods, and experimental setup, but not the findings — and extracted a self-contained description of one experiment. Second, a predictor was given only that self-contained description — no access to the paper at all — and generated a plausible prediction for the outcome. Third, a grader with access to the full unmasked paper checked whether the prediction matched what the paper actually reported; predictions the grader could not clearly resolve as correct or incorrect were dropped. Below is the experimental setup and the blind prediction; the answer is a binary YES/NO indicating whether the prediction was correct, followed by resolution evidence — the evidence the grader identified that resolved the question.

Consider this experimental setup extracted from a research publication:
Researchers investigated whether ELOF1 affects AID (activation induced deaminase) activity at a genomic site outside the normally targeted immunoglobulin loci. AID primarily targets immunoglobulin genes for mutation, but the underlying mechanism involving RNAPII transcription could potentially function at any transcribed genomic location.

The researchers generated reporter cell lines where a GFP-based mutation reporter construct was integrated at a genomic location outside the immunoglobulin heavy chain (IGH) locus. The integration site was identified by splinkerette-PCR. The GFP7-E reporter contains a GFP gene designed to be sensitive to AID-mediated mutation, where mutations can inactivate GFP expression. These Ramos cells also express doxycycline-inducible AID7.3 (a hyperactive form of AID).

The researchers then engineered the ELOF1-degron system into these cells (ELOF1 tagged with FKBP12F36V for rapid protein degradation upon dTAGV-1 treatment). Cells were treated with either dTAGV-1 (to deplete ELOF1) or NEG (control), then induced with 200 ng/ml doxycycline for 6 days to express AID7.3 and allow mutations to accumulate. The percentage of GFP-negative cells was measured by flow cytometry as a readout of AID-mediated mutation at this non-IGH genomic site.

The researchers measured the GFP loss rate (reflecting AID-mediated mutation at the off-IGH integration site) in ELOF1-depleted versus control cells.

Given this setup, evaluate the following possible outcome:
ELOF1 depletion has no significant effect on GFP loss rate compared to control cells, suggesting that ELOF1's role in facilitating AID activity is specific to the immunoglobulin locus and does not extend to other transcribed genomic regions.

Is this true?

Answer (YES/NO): NO